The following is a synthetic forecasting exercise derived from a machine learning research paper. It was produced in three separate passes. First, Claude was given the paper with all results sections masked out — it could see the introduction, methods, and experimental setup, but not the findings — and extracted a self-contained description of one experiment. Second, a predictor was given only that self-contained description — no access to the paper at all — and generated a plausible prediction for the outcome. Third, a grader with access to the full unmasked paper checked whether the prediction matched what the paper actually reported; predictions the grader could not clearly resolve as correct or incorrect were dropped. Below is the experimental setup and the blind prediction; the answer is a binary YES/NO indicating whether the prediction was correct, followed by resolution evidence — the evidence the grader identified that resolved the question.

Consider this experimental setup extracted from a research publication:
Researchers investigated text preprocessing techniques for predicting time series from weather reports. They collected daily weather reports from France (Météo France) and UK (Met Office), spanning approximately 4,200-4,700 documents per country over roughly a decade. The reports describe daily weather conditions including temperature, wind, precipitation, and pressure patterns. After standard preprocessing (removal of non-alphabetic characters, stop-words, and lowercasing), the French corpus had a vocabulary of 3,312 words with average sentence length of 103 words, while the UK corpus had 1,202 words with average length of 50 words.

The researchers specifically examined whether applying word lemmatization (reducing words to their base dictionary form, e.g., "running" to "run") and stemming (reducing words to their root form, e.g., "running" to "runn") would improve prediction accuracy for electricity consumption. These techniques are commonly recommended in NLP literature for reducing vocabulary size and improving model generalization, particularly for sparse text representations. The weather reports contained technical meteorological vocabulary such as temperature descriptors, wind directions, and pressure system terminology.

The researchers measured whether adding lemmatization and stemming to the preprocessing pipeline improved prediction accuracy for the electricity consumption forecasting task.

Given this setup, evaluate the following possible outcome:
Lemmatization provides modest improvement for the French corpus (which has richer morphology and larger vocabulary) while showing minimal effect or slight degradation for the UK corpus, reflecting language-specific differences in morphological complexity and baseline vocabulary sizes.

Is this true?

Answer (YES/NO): NO